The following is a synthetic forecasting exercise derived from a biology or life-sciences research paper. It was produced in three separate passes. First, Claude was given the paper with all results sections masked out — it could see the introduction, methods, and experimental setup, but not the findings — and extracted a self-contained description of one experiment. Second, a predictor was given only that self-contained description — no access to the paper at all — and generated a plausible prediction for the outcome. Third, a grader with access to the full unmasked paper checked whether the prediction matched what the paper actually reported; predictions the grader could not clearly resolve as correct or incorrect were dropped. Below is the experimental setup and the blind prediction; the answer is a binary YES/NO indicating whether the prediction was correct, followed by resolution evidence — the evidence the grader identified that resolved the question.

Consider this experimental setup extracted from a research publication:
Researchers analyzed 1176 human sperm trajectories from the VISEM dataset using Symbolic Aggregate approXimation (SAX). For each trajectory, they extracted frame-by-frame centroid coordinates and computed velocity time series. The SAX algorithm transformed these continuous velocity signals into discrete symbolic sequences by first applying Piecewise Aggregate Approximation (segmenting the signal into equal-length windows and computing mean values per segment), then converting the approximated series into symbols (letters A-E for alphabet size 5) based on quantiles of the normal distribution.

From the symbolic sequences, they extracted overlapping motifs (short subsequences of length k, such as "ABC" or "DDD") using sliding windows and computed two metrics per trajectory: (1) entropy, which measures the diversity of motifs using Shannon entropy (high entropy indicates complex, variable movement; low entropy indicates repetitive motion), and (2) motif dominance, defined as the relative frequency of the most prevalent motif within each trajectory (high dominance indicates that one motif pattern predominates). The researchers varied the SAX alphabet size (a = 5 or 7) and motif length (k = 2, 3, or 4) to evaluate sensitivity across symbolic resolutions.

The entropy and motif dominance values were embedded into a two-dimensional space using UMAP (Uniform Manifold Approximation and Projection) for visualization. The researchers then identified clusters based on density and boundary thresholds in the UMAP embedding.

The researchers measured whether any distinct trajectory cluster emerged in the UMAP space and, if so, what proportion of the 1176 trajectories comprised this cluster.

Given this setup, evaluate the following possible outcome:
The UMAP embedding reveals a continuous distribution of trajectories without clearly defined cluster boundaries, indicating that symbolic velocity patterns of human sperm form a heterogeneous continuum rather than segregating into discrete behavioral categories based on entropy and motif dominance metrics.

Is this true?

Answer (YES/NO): NO